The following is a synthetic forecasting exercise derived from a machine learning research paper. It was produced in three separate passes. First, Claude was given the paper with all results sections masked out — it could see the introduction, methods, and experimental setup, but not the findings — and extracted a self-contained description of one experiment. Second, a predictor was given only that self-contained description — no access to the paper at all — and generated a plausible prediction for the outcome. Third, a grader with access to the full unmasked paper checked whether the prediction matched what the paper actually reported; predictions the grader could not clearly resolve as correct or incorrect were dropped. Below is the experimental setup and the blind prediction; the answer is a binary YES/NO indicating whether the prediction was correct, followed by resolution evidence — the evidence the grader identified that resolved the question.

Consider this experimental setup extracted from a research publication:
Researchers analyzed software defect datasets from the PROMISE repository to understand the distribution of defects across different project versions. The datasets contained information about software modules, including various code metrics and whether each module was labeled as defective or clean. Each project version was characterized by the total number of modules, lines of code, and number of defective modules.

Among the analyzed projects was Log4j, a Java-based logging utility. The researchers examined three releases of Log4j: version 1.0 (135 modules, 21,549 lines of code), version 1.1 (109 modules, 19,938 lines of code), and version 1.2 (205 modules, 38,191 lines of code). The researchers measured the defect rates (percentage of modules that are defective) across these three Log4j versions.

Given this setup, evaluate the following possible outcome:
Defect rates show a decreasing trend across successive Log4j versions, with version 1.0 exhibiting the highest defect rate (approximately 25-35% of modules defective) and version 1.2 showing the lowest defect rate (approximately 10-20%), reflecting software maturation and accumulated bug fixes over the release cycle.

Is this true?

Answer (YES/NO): NO